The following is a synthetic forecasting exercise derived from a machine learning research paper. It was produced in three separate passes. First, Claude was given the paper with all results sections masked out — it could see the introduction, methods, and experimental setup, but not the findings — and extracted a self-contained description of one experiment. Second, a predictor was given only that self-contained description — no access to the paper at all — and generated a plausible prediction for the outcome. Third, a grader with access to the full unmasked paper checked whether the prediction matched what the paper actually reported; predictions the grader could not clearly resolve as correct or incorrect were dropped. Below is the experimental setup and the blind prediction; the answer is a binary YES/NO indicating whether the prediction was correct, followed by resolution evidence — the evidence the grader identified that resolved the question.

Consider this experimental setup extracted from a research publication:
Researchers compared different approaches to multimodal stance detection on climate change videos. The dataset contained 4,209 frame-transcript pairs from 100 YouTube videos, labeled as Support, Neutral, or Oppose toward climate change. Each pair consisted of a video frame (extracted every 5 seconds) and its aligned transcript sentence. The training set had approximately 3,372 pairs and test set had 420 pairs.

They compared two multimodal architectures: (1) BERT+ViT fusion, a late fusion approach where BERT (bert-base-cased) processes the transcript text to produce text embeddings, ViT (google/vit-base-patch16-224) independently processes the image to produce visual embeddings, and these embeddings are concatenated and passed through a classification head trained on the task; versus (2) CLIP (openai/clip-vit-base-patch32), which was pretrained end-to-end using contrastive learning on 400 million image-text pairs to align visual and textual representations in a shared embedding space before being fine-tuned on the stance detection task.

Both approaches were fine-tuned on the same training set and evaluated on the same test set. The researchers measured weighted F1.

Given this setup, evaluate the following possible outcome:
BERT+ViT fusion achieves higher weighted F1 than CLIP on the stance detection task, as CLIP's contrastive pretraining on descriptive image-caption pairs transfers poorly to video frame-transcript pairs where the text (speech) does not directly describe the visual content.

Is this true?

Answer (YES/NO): YES